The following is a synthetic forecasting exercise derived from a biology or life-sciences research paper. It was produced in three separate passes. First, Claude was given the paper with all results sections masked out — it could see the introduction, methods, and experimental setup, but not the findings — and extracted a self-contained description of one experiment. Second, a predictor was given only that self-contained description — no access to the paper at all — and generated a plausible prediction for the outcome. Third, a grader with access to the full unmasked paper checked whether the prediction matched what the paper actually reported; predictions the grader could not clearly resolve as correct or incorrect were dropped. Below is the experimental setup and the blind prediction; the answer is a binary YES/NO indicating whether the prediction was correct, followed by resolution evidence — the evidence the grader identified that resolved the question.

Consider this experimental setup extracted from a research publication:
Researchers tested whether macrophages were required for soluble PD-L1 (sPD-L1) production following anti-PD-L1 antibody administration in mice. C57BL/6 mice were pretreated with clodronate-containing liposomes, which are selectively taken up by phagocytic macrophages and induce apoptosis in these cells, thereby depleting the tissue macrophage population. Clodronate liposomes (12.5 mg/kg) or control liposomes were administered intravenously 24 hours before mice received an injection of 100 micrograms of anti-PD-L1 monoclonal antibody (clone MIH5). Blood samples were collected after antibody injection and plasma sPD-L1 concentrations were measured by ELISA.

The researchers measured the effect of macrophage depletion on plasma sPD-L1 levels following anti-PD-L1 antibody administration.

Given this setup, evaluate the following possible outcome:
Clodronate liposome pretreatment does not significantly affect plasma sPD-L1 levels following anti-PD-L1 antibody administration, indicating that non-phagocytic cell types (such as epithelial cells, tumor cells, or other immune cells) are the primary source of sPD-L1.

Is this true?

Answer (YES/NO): NO